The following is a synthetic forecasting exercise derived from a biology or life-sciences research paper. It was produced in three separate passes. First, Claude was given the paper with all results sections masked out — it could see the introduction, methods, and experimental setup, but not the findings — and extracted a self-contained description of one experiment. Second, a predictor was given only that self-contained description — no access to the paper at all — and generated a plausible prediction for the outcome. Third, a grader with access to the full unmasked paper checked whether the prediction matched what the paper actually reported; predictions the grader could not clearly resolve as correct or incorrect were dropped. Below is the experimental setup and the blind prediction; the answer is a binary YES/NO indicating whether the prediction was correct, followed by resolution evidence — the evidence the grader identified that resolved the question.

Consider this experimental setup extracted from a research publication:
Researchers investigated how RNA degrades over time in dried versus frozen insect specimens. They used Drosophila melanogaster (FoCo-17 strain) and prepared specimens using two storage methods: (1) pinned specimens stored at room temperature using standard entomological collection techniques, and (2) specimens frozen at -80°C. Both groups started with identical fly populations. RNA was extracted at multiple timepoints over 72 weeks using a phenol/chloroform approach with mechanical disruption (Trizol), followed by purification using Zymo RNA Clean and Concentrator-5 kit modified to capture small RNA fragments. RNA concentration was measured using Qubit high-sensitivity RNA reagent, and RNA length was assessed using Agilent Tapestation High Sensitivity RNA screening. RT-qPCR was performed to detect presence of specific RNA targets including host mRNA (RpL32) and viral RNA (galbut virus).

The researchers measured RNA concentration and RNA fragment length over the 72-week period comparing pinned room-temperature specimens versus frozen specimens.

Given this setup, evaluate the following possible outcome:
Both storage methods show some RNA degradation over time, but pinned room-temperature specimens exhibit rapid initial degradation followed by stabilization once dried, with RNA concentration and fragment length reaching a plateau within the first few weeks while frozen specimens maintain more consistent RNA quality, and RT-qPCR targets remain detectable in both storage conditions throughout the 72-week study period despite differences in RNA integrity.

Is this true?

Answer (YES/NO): NO